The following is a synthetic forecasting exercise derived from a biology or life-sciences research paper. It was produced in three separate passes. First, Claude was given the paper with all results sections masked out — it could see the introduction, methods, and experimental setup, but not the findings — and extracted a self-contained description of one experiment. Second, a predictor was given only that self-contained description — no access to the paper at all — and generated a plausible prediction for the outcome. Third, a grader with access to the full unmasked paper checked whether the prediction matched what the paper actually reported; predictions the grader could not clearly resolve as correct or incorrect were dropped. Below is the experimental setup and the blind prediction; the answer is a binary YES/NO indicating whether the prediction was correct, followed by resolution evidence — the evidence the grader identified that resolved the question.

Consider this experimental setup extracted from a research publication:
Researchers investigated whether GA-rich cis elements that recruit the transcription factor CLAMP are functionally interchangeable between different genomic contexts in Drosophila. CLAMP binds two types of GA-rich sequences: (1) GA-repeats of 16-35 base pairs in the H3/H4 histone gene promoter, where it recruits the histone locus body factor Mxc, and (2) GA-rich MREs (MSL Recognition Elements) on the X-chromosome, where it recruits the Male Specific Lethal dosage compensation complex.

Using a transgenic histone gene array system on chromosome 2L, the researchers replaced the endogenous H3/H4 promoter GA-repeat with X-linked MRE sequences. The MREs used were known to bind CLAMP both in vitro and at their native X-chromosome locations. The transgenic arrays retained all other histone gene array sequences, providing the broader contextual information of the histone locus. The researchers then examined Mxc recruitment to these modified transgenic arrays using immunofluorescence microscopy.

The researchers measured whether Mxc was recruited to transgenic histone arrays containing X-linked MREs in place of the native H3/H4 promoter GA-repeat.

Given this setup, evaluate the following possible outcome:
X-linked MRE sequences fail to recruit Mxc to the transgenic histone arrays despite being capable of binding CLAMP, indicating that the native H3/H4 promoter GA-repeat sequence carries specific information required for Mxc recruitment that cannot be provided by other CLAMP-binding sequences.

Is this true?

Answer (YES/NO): YES